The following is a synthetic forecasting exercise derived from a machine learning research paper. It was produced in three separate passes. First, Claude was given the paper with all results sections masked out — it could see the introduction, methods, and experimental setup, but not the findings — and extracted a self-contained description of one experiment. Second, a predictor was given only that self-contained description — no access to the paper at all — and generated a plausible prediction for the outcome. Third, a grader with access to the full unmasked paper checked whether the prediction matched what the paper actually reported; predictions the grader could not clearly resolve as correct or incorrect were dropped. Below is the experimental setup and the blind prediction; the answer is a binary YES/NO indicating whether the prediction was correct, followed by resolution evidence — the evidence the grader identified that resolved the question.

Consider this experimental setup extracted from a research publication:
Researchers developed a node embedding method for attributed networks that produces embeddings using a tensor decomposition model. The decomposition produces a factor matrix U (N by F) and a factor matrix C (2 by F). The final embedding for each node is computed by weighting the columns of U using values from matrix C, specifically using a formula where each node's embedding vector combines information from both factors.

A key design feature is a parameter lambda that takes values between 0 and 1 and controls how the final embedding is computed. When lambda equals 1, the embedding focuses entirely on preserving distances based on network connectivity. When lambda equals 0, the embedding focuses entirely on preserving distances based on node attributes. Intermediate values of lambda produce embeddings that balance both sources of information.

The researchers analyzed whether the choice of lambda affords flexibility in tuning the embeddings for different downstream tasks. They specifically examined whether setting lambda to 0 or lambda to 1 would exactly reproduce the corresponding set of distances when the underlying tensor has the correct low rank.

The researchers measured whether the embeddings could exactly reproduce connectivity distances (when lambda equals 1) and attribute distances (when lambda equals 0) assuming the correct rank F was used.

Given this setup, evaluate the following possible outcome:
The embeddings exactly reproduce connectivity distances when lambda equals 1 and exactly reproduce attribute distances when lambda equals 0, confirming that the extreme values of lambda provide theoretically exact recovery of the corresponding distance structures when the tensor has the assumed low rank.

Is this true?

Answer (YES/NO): YES